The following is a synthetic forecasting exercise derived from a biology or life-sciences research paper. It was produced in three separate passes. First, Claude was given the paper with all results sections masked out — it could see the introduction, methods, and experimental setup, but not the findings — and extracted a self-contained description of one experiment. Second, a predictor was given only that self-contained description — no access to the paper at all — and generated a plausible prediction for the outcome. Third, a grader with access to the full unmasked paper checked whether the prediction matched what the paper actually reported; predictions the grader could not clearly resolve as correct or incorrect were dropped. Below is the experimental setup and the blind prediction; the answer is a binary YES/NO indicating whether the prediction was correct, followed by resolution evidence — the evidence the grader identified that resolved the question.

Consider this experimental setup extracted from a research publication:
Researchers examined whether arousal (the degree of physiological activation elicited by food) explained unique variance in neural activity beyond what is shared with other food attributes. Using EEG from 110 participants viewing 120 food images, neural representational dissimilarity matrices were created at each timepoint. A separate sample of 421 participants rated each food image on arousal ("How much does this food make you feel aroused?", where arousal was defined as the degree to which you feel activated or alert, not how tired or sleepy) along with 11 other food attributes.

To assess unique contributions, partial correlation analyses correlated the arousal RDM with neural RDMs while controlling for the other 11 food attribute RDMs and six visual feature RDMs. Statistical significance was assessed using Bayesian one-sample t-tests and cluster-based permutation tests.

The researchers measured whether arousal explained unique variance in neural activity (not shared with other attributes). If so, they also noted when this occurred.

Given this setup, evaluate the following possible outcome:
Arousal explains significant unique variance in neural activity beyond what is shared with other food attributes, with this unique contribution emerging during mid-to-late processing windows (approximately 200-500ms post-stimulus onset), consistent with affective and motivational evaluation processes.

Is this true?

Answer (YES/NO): YES